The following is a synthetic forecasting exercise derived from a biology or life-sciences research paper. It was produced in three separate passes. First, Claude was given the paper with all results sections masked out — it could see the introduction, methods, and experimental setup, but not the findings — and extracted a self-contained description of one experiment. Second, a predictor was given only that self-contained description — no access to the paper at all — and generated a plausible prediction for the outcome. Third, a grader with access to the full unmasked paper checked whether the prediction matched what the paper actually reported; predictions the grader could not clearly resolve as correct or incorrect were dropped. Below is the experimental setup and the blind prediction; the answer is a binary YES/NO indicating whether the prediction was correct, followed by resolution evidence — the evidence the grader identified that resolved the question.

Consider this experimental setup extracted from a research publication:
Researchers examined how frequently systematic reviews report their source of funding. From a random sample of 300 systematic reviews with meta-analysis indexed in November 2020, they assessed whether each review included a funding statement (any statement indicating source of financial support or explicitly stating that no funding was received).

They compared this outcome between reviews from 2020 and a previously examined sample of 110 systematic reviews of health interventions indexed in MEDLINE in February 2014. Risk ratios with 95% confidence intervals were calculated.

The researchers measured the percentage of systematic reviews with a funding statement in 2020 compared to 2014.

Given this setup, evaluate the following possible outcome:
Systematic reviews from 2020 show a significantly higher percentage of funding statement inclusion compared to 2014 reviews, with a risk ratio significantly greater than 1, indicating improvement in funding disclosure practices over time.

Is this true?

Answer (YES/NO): NO